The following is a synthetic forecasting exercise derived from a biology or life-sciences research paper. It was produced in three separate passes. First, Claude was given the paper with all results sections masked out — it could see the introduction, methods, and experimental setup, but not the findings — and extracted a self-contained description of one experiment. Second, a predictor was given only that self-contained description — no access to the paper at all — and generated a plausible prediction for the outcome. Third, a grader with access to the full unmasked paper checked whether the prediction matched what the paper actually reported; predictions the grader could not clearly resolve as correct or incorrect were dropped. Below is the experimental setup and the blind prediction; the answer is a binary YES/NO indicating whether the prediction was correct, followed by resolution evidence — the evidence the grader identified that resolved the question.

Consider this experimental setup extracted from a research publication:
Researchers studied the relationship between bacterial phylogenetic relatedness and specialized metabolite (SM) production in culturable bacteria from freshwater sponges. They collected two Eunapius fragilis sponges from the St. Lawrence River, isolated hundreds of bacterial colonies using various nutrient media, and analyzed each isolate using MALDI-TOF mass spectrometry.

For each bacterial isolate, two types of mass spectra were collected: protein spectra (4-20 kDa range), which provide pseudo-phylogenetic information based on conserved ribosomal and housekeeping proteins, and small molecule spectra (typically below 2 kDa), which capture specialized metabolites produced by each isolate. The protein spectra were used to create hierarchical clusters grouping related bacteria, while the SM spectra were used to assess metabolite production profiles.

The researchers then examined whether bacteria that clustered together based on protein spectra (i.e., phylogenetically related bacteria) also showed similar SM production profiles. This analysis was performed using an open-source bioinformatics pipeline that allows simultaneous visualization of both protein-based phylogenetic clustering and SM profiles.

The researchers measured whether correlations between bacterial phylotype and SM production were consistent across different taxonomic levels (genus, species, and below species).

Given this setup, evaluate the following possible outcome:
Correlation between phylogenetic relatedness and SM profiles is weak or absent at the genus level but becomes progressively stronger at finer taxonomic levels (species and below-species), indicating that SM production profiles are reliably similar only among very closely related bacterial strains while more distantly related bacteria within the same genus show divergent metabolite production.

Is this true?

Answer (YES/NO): NO